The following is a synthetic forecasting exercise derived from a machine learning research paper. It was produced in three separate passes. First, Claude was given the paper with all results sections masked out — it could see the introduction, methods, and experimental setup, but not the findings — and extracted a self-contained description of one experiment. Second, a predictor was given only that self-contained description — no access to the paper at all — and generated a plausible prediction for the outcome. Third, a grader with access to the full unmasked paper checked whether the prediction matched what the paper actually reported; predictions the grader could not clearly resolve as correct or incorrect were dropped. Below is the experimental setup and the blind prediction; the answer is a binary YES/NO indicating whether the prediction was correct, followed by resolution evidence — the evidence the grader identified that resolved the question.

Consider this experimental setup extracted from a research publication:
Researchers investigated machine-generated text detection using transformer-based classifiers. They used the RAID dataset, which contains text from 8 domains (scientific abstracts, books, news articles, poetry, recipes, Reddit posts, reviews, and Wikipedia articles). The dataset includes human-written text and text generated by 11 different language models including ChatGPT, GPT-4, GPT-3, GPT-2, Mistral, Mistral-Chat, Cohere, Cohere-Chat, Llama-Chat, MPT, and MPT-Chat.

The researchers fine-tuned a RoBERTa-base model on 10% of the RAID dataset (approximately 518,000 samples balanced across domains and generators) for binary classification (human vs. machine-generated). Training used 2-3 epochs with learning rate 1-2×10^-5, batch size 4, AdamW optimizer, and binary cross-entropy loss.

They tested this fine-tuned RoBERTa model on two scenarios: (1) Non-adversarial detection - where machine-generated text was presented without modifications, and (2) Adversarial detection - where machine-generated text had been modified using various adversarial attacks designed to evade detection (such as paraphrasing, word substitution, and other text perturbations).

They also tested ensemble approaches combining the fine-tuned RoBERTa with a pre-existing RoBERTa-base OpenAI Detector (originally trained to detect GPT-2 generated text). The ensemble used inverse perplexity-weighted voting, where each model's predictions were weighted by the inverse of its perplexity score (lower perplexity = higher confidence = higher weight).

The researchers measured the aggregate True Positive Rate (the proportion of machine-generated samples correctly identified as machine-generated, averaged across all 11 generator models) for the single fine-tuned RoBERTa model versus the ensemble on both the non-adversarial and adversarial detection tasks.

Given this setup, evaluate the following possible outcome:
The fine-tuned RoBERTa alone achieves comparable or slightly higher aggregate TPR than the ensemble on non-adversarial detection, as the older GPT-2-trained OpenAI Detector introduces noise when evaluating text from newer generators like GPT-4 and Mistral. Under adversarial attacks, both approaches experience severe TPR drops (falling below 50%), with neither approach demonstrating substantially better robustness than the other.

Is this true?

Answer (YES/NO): NO